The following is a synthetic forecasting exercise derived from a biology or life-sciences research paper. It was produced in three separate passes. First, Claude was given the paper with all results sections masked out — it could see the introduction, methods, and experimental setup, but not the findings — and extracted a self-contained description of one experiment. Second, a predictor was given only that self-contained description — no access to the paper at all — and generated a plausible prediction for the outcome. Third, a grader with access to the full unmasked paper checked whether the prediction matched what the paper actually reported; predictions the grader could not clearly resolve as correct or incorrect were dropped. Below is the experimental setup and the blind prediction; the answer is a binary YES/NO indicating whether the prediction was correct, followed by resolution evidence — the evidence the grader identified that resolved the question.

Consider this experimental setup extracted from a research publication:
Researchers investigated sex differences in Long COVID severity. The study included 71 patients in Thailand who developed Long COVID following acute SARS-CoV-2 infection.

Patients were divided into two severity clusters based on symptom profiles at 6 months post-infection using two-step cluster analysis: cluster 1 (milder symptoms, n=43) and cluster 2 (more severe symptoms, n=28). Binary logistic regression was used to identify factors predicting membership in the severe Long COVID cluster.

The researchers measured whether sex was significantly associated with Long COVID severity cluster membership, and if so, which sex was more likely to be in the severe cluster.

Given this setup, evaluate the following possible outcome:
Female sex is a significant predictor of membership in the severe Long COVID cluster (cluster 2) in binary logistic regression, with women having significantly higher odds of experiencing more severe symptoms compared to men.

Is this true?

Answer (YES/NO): YES